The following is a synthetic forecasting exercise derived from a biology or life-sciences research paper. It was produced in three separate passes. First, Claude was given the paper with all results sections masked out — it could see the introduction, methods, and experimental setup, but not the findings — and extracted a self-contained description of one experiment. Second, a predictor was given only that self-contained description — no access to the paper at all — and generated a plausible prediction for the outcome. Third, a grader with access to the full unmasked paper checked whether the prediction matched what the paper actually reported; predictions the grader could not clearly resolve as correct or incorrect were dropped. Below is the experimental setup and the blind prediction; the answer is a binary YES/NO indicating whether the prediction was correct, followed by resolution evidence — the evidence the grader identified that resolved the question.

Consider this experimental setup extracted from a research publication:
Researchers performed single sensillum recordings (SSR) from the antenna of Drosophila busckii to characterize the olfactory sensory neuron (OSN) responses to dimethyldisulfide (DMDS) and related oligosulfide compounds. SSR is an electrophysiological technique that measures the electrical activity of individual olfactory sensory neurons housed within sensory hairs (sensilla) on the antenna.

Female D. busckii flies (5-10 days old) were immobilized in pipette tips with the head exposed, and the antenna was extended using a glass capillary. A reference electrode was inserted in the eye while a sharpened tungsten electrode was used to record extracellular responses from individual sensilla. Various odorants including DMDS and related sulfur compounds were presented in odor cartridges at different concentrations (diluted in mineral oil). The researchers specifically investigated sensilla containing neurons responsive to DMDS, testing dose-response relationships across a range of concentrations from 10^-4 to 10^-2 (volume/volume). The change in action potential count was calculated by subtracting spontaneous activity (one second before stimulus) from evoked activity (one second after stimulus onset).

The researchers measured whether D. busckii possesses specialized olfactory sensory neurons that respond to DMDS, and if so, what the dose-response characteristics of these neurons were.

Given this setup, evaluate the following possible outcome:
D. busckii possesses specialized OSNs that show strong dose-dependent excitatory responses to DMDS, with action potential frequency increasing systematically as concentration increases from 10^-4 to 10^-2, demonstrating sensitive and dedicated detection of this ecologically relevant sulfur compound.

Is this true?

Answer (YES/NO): YES